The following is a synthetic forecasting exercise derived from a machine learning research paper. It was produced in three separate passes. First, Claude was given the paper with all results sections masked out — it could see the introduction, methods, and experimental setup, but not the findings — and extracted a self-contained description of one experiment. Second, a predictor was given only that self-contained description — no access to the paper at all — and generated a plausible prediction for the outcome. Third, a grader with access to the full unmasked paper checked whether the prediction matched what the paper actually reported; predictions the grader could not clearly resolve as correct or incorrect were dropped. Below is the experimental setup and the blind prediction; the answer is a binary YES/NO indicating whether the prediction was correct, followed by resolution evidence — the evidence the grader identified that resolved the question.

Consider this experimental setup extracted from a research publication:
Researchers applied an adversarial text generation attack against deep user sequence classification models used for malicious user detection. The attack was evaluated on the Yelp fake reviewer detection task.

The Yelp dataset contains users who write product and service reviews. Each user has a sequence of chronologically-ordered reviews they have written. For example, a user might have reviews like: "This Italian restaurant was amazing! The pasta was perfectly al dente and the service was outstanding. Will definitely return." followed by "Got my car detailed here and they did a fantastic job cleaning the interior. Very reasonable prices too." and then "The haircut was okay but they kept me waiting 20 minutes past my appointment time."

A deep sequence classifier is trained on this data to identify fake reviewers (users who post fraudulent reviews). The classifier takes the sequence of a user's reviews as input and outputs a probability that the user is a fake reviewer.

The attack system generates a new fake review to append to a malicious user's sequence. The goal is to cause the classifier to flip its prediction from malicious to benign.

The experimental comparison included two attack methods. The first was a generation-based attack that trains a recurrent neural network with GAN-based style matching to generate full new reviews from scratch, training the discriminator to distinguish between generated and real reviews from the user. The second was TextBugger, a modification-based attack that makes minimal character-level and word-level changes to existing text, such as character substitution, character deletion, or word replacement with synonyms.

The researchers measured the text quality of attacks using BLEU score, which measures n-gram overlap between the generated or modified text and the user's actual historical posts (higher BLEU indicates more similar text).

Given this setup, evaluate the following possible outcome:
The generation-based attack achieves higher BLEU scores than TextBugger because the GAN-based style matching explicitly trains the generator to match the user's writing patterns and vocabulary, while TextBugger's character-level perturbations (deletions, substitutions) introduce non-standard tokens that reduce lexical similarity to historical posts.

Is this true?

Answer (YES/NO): YES